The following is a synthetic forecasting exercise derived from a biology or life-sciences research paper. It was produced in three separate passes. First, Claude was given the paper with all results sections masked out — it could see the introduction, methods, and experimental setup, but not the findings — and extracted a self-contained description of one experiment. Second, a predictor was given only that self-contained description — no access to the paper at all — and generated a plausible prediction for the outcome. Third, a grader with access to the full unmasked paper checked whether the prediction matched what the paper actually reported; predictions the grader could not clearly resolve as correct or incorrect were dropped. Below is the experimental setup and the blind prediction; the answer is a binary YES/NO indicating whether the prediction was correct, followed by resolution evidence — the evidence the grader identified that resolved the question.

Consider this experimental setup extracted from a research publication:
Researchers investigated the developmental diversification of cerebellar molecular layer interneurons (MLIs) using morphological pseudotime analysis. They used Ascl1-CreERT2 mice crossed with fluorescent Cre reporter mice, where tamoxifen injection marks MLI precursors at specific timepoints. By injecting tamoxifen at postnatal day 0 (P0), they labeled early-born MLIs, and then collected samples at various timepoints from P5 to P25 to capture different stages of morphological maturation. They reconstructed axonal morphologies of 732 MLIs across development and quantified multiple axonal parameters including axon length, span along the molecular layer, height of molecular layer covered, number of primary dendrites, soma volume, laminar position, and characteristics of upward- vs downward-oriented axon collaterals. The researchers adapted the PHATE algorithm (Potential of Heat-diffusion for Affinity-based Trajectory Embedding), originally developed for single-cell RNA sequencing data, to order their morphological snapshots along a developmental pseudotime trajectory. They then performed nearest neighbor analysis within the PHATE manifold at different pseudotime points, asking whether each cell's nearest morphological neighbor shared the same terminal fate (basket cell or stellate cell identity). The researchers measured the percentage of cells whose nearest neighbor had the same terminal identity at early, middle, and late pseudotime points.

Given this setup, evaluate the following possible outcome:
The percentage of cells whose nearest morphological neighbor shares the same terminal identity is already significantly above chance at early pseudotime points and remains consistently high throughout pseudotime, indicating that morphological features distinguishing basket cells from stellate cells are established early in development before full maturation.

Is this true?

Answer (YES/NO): NO